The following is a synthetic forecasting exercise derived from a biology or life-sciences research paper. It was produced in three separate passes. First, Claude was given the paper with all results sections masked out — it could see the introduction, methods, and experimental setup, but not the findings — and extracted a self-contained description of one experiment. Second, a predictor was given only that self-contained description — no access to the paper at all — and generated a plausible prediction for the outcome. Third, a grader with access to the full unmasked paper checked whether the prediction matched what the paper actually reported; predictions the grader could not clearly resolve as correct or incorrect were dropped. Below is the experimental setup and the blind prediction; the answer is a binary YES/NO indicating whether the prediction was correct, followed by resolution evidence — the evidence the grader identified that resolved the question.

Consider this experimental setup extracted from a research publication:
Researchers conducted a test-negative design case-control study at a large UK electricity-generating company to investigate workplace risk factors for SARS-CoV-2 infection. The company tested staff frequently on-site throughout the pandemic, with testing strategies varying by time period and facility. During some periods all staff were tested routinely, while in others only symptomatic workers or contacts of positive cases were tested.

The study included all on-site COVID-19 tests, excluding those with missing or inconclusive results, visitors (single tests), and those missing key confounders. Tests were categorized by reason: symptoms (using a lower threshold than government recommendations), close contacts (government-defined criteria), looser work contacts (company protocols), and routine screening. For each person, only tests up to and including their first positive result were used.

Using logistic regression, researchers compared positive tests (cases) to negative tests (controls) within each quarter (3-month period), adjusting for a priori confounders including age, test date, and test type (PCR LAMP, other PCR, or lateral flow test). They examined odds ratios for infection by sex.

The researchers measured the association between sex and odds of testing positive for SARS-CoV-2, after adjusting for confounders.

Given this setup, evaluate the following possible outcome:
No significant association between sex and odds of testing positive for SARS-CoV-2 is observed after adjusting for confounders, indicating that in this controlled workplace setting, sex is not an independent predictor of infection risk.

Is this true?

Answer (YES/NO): NO